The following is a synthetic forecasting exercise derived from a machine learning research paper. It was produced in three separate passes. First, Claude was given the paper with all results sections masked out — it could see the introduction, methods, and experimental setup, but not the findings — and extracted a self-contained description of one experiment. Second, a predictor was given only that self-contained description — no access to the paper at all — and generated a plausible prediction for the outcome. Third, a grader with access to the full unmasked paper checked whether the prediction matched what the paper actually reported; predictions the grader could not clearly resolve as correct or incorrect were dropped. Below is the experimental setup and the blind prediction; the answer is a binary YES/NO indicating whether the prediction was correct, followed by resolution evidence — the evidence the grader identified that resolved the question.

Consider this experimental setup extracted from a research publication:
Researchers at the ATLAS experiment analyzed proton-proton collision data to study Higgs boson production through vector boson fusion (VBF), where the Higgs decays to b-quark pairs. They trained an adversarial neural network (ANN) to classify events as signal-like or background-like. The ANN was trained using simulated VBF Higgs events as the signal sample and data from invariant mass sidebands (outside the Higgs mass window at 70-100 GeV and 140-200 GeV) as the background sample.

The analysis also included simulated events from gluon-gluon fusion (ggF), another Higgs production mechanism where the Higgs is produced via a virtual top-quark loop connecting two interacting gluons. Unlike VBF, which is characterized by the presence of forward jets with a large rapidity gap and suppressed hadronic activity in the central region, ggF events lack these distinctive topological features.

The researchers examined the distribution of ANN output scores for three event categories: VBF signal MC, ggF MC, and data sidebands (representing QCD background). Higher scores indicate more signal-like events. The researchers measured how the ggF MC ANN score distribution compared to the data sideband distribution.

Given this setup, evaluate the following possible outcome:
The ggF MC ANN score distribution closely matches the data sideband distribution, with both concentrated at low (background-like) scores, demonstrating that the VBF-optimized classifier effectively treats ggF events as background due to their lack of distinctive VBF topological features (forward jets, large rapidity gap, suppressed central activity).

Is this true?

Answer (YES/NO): YES